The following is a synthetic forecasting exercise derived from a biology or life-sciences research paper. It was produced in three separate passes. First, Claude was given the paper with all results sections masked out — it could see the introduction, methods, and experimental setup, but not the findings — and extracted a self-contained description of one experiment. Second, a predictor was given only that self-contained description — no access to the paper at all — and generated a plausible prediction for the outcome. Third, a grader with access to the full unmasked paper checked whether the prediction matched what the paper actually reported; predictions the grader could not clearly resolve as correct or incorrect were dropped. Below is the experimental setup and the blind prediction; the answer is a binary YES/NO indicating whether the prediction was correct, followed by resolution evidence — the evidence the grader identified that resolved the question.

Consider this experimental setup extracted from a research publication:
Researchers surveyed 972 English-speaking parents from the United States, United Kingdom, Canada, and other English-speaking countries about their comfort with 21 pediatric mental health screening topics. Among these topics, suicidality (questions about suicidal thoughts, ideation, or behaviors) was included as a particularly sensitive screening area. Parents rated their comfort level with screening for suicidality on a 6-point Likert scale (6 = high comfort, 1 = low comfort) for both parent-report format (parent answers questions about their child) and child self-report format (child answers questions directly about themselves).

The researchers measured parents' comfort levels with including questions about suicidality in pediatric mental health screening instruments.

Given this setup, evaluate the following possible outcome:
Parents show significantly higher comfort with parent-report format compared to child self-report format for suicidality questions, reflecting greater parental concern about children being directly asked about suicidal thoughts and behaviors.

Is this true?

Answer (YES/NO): YES